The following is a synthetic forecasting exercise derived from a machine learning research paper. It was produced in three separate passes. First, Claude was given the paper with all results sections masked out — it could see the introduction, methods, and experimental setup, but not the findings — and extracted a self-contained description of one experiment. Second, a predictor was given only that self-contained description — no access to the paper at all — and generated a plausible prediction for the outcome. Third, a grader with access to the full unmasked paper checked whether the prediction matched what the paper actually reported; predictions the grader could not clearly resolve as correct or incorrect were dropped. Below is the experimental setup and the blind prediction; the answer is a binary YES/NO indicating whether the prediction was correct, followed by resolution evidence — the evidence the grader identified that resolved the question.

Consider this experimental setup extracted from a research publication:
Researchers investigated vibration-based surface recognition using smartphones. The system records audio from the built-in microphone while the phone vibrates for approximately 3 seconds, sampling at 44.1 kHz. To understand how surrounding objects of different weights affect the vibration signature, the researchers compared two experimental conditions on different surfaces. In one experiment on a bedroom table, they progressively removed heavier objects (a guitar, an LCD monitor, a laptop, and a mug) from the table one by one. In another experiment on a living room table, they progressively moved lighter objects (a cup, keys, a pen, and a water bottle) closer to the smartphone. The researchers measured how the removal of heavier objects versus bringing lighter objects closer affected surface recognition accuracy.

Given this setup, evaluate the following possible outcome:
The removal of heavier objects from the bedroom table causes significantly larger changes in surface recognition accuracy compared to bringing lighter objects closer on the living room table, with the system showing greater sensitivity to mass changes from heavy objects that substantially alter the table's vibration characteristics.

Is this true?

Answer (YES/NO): NO